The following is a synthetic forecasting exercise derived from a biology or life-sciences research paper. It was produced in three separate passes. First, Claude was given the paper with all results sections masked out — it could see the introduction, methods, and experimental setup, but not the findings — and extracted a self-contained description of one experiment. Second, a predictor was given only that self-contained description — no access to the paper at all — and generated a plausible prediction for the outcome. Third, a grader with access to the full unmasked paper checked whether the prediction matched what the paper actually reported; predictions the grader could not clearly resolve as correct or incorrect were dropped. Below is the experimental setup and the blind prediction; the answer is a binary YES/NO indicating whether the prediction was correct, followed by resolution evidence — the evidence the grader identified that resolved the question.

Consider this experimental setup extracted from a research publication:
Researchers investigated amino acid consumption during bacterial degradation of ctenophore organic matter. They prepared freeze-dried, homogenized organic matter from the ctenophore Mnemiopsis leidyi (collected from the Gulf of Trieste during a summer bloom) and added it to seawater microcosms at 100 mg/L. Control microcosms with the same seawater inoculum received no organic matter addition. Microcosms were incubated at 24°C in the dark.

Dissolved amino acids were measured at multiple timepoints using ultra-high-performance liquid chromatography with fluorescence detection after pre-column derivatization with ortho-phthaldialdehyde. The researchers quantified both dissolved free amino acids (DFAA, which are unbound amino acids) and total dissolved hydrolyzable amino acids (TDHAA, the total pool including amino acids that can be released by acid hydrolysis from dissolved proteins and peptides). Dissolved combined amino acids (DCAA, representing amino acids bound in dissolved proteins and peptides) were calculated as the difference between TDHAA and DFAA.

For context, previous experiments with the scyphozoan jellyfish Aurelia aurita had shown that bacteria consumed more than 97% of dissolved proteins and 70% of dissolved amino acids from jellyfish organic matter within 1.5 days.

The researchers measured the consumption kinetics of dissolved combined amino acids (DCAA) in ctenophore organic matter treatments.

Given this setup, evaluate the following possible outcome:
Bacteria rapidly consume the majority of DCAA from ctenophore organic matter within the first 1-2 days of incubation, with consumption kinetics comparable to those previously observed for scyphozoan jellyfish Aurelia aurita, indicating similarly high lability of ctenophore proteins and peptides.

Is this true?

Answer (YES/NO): NO